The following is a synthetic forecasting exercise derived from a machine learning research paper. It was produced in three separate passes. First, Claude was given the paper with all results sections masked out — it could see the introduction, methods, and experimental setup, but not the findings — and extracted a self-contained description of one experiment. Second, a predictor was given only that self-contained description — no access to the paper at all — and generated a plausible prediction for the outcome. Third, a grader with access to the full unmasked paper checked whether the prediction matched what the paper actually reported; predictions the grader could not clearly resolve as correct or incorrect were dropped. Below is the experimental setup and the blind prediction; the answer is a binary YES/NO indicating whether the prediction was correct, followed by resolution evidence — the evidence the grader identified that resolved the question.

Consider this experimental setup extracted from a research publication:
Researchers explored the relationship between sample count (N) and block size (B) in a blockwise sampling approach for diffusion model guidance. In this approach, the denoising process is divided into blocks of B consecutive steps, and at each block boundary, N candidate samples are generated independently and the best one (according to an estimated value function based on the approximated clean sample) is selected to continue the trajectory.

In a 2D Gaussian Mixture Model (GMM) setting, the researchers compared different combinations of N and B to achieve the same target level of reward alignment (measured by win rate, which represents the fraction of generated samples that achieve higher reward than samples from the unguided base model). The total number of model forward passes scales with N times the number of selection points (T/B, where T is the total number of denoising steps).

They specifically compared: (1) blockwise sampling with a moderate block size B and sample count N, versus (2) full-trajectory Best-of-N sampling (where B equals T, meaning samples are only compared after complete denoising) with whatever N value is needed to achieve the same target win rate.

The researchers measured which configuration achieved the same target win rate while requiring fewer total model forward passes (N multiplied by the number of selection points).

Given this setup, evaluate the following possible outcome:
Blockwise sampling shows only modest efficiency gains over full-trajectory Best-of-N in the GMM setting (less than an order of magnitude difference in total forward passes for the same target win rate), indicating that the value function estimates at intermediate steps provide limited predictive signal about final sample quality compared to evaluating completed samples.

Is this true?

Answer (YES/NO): NO